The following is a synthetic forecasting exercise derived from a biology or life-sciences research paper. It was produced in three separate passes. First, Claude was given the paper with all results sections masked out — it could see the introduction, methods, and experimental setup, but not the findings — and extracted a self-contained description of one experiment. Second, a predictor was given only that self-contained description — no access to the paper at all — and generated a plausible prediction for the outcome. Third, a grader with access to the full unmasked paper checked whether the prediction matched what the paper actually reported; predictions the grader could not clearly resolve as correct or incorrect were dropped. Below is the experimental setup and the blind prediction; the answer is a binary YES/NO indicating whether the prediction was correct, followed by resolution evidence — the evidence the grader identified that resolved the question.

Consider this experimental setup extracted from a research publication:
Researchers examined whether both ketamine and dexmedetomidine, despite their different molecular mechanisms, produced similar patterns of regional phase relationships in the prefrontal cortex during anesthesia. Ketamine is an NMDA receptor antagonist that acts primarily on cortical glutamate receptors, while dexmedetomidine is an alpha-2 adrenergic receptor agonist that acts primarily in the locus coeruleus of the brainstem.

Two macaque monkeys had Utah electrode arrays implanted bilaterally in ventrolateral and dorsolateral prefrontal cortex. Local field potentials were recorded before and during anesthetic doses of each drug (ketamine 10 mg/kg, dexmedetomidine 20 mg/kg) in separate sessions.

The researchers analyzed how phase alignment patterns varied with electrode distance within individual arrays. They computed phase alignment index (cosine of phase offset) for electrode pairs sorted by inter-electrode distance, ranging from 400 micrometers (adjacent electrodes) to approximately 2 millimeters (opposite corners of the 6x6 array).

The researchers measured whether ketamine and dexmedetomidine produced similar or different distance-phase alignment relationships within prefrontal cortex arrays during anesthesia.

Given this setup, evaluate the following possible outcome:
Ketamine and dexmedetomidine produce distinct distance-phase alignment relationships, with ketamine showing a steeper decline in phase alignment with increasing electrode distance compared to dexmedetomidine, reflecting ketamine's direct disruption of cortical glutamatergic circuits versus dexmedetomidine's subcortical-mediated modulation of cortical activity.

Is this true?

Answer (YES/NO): NO